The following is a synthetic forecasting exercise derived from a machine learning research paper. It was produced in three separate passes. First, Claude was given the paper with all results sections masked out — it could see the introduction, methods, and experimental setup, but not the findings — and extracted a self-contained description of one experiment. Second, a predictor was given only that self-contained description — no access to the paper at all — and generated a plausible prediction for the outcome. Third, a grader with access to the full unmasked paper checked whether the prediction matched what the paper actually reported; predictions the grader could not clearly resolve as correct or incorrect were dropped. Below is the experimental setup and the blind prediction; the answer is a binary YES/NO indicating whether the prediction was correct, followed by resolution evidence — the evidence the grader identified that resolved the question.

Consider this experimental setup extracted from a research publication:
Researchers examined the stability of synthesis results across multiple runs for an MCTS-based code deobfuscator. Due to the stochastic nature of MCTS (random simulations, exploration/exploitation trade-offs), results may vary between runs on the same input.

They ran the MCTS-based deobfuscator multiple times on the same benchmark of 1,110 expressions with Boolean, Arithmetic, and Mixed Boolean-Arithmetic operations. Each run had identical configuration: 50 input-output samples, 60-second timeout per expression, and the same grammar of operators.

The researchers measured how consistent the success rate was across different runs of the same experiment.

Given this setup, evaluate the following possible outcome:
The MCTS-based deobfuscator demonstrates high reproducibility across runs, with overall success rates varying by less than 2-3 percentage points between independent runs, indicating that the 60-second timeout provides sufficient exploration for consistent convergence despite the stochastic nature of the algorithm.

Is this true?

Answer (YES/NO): NO